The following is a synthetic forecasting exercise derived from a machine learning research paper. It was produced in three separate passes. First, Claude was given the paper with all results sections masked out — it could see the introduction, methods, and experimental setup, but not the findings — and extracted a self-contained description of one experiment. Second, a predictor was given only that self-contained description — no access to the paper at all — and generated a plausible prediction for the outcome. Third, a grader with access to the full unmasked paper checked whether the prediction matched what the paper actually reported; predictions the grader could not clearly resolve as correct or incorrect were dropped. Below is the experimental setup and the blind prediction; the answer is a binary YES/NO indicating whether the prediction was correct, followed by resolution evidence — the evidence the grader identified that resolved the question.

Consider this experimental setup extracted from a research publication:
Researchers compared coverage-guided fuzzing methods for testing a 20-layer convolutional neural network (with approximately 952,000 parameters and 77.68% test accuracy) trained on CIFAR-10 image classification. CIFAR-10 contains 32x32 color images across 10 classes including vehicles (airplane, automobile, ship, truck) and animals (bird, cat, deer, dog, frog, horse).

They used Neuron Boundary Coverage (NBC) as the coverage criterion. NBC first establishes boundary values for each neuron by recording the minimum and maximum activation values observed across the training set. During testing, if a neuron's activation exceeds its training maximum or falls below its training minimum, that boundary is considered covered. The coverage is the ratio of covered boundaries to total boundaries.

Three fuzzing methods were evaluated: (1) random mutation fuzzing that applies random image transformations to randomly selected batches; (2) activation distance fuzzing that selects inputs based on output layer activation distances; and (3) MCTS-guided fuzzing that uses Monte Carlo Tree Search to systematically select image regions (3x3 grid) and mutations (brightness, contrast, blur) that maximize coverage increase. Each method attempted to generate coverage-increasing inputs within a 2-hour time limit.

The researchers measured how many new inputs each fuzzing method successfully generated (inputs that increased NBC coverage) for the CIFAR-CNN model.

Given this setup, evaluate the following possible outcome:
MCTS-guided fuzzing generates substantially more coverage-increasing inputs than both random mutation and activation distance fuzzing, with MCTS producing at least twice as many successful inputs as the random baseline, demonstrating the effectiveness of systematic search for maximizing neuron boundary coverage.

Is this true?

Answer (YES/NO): NO